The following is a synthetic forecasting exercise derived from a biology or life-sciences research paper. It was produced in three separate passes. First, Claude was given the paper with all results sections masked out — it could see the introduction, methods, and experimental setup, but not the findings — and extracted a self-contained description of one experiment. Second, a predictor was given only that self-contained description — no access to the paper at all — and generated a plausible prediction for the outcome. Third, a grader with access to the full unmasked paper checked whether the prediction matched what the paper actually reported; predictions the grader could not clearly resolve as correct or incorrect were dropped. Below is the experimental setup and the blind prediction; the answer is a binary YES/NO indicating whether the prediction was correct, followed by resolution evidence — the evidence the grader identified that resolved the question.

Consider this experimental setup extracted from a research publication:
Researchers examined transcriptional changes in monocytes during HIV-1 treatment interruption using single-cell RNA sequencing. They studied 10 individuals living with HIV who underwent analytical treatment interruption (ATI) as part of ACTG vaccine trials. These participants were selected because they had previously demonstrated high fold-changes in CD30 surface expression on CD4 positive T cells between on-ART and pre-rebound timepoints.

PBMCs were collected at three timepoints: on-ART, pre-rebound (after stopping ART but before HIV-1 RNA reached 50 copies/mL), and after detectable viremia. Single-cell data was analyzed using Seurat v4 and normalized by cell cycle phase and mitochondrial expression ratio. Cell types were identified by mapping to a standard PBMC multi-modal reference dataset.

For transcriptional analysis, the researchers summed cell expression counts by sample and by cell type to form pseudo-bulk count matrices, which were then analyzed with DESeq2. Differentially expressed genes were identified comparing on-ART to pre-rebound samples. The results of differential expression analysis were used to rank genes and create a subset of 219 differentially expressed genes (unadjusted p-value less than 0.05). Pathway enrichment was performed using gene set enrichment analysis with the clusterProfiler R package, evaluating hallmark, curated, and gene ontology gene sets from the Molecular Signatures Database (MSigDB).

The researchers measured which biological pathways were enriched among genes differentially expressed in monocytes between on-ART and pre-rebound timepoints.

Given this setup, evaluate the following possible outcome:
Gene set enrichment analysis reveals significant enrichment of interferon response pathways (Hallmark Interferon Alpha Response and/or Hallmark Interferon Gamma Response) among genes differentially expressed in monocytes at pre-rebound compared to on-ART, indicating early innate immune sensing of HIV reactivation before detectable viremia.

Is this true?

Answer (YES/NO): YES